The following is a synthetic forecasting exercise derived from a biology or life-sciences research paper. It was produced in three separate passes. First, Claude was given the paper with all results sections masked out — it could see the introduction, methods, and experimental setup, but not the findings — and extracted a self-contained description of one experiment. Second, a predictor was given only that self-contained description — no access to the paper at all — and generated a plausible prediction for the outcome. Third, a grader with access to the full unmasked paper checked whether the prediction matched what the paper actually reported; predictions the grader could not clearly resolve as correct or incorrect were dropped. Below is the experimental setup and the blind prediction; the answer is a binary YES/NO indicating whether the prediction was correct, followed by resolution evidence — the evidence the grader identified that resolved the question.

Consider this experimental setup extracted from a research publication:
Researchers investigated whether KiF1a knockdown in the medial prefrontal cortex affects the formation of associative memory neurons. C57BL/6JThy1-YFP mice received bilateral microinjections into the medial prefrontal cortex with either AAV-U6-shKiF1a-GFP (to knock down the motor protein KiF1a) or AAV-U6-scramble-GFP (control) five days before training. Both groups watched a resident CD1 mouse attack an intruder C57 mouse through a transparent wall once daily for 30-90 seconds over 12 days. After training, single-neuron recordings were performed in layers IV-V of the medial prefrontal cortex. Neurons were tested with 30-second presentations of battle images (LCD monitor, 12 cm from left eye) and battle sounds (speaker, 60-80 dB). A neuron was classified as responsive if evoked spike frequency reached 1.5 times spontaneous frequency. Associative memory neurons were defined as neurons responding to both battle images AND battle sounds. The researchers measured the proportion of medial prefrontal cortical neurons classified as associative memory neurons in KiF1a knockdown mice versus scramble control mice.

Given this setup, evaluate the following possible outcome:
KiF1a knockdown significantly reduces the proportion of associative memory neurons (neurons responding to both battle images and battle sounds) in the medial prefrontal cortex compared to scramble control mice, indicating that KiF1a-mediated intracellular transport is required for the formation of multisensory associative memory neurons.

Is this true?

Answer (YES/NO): YES